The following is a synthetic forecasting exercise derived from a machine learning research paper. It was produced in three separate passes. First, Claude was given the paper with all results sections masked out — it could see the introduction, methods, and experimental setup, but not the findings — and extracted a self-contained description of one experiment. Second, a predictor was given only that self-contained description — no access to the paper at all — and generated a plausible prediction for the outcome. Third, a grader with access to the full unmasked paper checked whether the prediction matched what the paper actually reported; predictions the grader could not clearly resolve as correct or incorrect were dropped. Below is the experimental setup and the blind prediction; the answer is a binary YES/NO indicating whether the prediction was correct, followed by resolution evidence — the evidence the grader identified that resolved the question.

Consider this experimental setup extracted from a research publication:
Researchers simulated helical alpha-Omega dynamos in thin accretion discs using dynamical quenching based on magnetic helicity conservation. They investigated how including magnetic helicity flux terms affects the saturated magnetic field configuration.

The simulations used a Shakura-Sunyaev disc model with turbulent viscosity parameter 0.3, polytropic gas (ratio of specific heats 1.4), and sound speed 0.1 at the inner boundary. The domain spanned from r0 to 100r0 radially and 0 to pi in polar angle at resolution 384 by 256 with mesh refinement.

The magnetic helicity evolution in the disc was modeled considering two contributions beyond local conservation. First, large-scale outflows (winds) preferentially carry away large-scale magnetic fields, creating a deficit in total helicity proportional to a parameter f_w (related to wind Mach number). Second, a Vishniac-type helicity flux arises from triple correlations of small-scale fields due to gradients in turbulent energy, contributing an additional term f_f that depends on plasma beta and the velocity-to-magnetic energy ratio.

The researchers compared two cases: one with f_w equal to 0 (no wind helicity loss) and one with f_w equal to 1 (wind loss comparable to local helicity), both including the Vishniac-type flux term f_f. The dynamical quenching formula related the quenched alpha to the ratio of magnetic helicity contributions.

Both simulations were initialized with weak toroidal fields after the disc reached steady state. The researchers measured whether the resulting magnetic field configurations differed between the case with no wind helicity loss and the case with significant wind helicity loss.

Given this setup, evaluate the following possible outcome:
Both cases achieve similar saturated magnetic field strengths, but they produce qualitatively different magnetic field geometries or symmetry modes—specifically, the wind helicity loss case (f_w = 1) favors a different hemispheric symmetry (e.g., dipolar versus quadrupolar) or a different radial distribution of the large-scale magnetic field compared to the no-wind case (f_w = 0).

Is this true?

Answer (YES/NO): NO